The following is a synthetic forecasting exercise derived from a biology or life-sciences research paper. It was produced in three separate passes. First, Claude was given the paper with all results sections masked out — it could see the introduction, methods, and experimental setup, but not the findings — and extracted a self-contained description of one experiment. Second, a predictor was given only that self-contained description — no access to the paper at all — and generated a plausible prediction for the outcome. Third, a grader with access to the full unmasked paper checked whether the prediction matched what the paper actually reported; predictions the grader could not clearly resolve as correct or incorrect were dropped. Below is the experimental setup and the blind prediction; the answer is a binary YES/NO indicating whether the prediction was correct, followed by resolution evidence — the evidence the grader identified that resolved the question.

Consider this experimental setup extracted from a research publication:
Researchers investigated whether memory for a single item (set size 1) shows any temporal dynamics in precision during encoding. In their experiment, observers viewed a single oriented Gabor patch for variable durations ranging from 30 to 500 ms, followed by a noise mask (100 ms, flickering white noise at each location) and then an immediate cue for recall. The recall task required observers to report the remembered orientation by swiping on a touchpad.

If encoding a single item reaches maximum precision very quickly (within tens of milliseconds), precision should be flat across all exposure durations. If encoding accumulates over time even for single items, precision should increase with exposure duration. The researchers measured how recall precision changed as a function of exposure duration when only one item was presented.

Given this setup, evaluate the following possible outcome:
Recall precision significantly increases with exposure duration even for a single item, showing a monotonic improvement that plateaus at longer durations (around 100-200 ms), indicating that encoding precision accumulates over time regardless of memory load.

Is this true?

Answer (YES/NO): YES